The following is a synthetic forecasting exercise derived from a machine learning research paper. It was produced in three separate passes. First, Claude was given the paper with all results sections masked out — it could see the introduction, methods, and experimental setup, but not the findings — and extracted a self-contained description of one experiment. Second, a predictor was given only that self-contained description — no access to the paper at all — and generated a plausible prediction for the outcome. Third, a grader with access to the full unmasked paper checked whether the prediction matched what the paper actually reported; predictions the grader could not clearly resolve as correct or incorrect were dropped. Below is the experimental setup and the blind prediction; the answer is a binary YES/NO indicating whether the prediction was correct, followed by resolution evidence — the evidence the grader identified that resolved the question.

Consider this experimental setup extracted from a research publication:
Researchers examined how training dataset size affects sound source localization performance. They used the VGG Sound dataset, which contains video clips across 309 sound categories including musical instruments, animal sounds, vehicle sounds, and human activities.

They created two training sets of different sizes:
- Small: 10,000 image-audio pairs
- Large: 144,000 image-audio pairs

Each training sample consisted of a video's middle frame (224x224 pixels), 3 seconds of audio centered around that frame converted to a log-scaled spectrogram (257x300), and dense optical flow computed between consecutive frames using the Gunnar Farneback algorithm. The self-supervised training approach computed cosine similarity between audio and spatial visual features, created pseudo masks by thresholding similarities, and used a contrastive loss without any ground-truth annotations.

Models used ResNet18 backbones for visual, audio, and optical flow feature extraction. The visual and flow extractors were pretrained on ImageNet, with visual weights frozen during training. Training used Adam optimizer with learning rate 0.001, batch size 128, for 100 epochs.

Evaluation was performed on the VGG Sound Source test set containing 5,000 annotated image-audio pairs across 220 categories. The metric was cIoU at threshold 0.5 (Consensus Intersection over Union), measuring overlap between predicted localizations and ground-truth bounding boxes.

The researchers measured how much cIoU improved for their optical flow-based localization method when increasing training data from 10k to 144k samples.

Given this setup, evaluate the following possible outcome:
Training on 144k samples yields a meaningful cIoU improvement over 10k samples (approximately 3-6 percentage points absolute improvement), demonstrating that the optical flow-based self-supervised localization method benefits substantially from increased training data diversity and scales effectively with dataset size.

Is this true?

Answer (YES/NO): NO